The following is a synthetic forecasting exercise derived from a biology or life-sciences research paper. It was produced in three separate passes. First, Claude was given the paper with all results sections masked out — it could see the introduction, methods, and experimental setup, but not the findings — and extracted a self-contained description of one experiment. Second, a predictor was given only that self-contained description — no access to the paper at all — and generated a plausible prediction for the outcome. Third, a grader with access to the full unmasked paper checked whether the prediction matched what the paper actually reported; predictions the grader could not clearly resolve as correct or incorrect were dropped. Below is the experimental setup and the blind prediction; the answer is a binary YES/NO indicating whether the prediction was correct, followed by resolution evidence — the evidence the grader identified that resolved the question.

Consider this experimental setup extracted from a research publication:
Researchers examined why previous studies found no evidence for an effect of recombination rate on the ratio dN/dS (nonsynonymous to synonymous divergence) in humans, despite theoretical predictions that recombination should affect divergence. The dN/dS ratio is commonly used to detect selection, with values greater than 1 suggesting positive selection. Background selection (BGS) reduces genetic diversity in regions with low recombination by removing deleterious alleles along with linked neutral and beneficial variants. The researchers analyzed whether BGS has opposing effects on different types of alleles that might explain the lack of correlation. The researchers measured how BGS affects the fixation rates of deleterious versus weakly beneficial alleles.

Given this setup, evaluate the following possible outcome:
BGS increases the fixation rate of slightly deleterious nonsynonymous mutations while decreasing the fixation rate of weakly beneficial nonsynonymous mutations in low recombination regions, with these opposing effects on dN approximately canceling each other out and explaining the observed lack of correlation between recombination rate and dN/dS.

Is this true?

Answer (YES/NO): YES